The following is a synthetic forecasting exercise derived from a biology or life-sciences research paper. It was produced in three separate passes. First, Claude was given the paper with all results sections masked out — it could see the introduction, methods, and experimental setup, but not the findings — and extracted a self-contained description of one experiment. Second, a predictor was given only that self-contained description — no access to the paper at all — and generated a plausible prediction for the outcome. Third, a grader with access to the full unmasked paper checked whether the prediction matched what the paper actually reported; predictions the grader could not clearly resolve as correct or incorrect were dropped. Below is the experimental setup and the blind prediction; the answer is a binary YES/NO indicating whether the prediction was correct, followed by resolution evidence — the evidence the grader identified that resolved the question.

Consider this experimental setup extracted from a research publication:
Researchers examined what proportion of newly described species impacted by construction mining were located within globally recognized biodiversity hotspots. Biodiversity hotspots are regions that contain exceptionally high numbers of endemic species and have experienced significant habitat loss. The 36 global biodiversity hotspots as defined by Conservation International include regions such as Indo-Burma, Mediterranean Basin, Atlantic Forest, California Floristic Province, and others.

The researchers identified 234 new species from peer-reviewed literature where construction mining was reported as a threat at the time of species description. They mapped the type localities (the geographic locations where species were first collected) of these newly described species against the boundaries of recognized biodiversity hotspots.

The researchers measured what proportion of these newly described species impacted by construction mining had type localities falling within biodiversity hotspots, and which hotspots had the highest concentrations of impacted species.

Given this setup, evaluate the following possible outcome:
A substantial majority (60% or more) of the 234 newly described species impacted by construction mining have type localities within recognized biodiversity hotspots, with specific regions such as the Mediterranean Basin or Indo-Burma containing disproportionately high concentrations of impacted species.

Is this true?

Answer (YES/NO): YES